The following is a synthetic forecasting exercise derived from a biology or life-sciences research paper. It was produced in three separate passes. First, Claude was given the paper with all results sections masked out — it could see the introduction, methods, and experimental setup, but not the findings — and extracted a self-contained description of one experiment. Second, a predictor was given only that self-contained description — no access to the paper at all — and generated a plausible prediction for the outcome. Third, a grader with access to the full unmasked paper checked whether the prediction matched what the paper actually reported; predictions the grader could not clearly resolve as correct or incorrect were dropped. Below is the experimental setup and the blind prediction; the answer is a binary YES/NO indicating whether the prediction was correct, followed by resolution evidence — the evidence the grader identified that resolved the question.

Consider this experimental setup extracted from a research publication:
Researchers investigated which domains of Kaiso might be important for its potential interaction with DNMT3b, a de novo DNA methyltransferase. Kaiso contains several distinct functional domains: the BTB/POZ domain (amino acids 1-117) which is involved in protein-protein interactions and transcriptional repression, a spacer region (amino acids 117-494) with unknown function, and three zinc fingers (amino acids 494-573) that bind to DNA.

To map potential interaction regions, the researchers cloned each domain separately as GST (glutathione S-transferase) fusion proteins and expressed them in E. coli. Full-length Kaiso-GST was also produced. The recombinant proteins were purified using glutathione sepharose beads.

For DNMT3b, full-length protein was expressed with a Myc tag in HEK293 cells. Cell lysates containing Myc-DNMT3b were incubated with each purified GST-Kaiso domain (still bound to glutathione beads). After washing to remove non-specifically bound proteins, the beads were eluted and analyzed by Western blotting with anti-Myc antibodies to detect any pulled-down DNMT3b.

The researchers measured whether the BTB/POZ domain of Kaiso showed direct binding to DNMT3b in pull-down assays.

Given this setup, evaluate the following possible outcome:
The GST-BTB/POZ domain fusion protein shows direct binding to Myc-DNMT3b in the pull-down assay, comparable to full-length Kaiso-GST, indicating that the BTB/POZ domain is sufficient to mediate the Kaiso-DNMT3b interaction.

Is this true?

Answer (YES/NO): NO